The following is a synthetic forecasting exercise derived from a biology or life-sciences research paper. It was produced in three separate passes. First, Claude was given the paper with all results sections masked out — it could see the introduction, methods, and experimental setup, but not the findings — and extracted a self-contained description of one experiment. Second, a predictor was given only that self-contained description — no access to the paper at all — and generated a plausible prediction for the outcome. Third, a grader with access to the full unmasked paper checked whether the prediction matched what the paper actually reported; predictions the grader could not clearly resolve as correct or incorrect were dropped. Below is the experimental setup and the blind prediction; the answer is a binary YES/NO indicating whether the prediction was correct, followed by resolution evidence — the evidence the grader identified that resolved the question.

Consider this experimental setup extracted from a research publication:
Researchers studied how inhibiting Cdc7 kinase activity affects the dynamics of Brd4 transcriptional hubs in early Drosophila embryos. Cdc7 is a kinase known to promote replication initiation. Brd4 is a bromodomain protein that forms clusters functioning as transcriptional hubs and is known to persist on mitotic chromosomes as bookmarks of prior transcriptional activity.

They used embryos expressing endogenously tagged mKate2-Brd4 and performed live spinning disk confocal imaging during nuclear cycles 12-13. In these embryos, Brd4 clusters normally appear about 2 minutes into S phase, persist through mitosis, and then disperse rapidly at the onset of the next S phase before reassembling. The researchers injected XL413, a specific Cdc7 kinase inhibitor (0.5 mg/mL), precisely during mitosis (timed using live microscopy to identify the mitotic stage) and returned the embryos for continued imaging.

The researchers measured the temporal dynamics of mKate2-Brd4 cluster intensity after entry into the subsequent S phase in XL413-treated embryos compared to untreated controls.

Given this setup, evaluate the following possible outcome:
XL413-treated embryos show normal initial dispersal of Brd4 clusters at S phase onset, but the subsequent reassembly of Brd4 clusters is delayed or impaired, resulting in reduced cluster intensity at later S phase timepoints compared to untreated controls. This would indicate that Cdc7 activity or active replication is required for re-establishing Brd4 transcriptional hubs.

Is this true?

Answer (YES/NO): NO